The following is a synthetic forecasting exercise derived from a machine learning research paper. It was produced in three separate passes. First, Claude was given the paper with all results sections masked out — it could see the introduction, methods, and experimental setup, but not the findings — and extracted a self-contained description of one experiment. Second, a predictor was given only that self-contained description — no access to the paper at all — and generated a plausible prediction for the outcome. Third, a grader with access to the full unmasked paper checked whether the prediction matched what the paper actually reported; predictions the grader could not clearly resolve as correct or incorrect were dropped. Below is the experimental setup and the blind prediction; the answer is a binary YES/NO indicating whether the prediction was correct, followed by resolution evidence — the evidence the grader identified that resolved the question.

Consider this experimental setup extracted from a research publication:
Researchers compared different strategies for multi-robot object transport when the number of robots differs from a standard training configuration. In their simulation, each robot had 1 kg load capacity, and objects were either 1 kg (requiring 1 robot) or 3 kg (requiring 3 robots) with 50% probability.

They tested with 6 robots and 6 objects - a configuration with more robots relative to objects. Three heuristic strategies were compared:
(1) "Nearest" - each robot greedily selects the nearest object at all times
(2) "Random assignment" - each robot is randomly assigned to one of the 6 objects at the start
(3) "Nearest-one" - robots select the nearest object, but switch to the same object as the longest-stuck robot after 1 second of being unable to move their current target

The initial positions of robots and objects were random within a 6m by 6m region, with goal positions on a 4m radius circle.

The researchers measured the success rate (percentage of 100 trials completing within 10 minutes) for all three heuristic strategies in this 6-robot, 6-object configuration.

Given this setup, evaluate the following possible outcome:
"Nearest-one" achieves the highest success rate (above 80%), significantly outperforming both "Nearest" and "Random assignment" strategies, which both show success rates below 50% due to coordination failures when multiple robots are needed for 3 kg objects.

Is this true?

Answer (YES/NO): NO